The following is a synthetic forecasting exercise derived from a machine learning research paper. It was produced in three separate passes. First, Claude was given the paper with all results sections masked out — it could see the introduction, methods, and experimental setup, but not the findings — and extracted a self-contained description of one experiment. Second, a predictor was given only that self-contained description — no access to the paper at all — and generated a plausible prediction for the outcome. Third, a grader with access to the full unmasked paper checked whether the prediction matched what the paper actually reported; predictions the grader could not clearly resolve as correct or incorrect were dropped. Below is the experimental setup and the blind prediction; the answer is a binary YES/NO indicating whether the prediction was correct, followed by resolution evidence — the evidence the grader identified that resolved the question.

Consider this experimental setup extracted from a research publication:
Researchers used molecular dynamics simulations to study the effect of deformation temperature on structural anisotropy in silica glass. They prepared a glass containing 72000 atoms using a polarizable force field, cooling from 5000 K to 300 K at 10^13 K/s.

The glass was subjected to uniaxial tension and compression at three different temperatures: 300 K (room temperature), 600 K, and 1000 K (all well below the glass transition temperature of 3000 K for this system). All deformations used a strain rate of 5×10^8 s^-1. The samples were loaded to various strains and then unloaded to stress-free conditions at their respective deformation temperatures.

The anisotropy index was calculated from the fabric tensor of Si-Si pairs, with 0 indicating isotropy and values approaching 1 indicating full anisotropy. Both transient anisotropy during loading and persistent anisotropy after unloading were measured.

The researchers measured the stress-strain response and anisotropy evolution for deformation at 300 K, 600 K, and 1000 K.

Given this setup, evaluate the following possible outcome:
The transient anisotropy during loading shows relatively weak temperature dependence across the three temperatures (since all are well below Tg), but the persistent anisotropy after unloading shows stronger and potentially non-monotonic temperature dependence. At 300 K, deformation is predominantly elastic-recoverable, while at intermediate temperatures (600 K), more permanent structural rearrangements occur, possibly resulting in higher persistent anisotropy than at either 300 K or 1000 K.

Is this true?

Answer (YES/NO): NO